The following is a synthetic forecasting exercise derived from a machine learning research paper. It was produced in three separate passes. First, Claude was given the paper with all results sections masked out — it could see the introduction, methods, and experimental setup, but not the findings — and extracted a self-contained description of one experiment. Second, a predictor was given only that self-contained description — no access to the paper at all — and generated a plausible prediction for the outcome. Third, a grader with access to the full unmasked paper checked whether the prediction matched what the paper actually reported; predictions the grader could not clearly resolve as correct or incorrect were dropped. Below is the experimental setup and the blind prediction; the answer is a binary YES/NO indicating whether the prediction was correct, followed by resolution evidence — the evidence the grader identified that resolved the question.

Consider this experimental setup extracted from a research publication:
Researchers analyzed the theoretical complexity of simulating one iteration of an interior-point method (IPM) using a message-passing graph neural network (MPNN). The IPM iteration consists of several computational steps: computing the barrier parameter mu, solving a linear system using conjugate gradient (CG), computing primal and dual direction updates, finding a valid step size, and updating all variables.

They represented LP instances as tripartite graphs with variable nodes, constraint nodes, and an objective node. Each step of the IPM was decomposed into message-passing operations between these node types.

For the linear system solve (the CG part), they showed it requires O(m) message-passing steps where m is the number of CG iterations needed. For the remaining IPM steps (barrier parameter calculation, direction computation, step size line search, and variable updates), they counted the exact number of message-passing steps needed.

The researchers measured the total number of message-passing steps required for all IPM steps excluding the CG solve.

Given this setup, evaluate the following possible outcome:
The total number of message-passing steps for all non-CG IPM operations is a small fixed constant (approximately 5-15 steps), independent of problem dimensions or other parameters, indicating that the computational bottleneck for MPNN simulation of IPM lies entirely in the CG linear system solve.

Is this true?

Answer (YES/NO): NO